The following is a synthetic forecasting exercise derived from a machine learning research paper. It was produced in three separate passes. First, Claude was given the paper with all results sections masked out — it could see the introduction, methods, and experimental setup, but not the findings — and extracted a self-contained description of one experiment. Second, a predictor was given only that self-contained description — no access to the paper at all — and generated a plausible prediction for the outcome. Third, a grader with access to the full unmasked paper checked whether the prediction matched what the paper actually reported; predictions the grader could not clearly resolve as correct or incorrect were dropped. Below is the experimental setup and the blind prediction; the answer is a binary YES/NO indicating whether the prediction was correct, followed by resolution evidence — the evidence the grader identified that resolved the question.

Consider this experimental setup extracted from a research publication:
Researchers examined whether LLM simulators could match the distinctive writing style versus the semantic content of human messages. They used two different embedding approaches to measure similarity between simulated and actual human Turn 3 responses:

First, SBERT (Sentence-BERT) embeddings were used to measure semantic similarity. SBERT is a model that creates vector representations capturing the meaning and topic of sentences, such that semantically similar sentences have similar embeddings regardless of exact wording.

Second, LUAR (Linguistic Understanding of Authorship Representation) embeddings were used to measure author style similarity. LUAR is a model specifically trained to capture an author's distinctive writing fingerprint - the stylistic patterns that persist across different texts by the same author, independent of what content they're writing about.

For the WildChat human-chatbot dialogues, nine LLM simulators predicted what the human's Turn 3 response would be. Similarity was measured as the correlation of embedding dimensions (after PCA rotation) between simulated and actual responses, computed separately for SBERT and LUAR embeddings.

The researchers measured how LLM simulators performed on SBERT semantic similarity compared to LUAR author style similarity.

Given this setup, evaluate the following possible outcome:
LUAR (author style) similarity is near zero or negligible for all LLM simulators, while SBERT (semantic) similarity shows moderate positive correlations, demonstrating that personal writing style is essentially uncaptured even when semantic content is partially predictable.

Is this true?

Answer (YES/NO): NO